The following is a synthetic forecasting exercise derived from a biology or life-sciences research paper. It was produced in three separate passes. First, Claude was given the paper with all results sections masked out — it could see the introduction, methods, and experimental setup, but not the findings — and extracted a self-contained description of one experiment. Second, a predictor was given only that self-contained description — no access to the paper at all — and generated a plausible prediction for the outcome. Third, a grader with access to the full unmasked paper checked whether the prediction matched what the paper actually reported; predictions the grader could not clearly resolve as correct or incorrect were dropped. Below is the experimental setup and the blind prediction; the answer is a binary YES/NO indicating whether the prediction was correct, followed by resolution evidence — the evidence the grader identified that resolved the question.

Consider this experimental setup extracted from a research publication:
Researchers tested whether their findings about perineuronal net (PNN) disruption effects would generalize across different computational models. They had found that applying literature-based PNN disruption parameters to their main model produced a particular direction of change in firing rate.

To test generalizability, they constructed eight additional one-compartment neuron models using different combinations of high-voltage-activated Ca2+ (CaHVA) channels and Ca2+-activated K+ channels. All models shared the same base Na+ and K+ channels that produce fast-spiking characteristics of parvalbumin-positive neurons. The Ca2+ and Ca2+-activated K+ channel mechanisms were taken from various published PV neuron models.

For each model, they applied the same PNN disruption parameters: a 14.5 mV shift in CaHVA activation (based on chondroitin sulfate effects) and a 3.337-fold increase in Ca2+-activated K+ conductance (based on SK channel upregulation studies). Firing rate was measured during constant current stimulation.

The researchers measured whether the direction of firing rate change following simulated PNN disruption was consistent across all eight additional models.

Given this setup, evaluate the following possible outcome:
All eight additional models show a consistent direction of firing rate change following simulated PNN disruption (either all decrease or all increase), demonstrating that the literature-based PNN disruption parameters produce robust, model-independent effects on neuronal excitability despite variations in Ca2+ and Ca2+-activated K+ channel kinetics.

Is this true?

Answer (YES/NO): NO